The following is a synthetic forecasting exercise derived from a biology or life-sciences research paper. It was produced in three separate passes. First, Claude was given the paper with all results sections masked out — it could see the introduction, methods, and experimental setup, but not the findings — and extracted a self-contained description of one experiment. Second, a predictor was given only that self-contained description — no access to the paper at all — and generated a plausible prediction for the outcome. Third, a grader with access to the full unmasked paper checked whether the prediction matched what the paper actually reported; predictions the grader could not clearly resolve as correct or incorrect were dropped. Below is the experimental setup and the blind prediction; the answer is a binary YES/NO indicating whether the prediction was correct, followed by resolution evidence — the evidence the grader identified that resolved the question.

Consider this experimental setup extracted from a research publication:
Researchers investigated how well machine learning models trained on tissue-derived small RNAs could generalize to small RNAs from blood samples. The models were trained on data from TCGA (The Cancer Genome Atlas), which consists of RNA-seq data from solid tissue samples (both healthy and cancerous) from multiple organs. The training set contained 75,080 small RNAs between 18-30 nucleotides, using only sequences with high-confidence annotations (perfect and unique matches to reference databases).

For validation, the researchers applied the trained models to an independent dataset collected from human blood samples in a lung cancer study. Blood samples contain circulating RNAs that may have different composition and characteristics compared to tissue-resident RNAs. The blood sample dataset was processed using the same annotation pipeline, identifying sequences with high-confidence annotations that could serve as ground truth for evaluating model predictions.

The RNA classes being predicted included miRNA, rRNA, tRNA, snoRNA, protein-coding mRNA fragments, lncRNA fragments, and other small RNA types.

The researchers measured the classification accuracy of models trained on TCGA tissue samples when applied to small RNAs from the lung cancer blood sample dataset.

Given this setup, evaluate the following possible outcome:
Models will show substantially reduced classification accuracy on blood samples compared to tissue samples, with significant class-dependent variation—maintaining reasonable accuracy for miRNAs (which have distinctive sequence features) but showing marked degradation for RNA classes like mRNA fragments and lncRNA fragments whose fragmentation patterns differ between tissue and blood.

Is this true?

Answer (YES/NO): NO